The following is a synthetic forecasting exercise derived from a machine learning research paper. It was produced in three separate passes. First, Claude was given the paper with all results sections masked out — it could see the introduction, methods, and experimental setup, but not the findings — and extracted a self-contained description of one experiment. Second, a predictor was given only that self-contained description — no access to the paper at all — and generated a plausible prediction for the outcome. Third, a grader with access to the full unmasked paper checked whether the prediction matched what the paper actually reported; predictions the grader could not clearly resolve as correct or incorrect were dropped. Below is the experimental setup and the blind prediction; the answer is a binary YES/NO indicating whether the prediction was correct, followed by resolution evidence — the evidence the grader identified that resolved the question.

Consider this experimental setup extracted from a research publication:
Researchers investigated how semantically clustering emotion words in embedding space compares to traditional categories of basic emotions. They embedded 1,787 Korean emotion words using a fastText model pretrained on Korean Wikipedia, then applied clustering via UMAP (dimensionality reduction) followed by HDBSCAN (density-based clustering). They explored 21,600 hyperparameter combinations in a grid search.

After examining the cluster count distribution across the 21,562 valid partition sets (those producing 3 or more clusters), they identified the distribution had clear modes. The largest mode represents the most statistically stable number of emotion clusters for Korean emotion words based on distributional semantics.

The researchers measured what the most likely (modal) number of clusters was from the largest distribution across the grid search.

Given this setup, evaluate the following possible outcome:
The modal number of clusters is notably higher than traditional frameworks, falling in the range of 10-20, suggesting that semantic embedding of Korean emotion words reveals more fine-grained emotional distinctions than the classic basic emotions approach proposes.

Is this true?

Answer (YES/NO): NO